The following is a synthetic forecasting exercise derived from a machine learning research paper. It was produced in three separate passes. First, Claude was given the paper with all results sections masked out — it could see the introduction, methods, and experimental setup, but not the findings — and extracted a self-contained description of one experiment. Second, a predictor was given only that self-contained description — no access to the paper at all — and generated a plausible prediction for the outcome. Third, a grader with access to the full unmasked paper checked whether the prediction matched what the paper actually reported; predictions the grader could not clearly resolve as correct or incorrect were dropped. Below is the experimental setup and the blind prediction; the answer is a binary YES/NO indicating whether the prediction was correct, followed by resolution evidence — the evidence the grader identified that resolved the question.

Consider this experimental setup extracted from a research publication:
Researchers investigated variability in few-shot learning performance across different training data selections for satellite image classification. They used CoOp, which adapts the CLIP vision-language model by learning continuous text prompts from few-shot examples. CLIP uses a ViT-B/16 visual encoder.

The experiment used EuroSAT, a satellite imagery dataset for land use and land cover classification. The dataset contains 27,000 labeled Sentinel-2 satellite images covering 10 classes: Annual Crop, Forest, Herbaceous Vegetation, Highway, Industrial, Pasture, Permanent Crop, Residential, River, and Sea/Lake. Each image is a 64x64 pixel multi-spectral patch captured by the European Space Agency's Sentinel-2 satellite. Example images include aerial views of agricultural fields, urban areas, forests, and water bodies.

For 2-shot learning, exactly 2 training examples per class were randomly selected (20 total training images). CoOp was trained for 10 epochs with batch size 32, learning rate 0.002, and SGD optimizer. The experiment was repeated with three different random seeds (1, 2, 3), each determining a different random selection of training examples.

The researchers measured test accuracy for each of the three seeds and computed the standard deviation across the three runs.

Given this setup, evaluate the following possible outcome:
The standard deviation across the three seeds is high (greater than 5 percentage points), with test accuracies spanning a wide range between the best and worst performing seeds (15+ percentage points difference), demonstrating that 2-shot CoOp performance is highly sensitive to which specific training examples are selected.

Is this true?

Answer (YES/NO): NO